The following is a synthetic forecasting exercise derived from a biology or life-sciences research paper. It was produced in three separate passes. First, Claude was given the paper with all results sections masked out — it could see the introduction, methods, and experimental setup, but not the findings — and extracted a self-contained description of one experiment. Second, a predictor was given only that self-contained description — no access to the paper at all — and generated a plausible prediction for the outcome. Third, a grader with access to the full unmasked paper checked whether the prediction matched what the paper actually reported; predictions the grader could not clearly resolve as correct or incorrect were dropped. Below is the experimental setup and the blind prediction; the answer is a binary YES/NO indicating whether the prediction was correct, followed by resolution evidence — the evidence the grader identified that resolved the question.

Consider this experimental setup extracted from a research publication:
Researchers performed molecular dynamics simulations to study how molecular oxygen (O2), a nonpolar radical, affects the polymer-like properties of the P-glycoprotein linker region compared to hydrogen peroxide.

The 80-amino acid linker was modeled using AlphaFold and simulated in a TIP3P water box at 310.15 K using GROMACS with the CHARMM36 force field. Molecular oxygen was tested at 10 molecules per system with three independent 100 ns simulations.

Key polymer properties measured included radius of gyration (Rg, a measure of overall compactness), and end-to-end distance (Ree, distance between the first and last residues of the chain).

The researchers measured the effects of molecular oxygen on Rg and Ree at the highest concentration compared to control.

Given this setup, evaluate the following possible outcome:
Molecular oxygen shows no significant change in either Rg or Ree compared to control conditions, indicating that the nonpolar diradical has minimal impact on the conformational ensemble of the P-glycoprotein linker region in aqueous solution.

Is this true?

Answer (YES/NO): NO